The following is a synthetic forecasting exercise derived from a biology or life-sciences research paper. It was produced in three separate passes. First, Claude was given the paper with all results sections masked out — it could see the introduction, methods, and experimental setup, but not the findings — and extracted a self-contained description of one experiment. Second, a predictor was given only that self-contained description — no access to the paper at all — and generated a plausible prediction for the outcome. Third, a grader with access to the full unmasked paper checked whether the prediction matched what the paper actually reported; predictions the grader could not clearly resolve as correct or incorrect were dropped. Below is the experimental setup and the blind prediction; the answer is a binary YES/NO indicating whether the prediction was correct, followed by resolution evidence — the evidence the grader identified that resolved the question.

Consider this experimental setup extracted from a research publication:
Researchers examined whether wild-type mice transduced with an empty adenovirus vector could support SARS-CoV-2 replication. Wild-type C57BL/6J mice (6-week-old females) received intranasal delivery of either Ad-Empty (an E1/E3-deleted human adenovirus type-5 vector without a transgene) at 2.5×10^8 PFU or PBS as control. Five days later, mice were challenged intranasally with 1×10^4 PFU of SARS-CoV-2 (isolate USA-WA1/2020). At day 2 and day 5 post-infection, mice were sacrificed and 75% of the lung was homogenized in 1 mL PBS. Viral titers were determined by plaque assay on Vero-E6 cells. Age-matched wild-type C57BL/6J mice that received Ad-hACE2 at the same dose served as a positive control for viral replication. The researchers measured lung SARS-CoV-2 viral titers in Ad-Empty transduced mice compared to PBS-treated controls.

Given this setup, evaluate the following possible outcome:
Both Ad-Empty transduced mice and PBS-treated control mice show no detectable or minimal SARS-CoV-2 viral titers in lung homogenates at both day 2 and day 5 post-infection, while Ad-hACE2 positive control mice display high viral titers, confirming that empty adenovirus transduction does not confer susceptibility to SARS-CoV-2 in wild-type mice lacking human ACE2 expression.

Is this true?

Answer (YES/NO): YES